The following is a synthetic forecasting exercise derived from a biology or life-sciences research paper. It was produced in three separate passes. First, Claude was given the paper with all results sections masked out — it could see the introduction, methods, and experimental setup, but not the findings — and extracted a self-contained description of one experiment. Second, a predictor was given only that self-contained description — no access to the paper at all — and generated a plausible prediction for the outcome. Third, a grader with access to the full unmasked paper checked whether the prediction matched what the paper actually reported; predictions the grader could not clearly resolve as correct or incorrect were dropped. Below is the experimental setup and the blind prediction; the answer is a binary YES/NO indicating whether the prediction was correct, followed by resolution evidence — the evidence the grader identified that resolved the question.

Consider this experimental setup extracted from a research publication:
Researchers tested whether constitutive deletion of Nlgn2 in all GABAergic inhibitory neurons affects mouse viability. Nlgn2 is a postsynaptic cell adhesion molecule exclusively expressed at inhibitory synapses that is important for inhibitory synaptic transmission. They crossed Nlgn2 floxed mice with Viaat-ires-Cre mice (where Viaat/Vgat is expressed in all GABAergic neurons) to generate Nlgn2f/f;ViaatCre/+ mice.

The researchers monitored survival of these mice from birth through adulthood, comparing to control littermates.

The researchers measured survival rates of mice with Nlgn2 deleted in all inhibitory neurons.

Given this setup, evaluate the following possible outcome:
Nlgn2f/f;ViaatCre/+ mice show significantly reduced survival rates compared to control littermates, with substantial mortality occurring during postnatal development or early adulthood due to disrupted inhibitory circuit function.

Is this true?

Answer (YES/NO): YES